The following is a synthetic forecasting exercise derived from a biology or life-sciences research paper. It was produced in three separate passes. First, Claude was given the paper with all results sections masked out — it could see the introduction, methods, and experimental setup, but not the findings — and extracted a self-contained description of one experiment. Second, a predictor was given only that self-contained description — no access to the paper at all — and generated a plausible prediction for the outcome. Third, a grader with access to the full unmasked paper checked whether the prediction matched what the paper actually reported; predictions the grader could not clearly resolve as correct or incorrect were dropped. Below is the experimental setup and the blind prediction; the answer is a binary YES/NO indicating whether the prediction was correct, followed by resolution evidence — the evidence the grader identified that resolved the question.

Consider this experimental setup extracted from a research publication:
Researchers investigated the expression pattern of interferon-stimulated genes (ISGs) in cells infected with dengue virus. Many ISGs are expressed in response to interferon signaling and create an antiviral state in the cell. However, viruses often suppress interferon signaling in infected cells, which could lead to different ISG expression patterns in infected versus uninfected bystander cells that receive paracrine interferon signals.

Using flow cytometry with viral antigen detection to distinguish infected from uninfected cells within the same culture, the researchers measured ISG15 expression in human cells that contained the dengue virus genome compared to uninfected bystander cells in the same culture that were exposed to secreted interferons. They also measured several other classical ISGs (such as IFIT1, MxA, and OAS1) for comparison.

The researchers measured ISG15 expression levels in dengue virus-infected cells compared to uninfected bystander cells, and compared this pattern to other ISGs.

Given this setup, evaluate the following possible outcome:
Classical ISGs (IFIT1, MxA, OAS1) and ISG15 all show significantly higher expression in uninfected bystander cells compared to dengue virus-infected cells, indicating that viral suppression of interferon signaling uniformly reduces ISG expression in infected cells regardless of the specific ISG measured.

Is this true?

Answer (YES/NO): NO